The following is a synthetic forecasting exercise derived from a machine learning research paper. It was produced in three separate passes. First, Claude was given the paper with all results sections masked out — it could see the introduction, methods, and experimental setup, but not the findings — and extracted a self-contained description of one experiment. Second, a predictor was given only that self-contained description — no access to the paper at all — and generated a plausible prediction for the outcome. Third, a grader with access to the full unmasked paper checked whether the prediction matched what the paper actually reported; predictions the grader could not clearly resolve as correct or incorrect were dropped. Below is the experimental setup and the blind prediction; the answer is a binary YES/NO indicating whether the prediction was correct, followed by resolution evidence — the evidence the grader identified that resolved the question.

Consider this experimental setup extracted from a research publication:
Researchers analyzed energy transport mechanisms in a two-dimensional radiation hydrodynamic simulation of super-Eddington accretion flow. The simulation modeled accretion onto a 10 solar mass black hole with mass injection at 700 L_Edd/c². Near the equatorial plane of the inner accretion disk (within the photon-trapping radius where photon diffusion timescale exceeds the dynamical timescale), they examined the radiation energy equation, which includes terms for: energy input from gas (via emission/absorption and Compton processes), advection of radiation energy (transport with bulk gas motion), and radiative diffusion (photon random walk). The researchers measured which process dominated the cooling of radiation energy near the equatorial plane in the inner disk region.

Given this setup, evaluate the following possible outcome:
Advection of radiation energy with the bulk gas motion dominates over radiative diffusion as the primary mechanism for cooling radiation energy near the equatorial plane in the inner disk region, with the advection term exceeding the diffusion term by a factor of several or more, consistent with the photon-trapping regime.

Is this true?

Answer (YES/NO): YES